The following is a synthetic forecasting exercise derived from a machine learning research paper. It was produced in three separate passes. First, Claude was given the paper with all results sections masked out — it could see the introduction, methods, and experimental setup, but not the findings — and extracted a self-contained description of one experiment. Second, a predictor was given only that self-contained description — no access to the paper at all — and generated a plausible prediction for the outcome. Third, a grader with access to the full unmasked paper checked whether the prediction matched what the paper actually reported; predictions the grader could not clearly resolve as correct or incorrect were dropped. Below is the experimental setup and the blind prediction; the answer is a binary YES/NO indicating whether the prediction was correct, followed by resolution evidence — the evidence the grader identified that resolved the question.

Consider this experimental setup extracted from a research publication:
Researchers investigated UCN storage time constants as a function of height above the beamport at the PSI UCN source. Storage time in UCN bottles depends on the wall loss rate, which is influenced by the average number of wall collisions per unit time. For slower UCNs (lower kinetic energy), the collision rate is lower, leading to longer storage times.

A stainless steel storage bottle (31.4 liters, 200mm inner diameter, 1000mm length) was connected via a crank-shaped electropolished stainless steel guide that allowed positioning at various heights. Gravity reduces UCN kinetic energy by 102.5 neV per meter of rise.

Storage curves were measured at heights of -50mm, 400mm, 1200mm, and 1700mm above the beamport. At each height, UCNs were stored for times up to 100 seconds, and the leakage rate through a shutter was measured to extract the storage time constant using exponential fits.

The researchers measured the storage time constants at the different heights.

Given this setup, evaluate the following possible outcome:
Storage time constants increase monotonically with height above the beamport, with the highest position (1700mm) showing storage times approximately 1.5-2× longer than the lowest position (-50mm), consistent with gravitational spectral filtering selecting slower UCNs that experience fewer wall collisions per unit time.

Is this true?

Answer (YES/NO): NO